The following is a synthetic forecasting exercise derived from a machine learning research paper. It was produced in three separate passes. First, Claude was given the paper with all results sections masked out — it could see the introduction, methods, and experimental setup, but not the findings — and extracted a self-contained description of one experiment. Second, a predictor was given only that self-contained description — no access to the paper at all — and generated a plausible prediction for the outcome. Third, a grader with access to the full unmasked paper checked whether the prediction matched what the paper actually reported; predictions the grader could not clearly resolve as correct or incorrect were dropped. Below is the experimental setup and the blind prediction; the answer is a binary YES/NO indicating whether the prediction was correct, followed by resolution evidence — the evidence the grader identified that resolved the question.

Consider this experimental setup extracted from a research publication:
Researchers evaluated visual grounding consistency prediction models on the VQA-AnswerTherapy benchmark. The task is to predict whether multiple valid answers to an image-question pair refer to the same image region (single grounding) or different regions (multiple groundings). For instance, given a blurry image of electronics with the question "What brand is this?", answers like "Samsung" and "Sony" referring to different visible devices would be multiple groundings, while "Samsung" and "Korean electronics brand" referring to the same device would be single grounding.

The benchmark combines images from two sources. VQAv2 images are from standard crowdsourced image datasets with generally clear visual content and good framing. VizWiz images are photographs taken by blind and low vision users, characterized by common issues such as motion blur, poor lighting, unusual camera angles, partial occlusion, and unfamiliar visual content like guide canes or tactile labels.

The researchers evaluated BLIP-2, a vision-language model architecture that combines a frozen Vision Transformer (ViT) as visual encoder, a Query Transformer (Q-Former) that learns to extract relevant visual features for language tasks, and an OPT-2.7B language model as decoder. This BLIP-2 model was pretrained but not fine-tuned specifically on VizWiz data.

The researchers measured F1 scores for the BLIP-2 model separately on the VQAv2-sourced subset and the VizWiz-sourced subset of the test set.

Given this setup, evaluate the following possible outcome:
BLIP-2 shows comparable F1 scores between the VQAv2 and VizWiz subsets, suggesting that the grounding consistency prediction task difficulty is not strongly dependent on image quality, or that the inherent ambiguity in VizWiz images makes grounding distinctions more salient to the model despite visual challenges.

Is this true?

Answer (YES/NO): NO